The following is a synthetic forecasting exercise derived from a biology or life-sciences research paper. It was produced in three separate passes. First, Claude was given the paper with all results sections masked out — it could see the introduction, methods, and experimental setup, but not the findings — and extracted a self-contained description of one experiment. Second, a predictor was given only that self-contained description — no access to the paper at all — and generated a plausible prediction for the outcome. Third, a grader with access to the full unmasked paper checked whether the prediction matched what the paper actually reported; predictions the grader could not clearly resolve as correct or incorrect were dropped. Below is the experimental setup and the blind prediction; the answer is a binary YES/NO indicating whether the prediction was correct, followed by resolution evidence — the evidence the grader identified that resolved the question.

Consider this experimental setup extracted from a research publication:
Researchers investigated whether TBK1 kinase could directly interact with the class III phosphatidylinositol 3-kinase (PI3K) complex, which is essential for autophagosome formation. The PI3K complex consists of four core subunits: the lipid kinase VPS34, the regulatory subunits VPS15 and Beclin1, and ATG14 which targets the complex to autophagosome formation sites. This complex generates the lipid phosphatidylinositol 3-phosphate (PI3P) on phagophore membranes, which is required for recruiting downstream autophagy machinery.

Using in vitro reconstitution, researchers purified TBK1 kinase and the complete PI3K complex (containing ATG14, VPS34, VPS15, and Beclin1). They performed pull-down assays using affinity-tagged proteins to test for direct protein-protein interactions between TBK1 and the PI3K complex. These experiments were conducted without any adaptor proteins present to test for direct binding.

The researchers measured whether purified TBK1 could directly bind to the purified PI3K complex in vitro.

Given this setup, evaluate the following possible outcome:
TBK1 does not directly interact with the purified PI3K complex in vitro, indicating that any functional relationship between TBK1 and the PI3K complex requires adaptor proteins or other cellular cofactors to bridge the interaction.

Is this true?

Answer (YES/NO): NO